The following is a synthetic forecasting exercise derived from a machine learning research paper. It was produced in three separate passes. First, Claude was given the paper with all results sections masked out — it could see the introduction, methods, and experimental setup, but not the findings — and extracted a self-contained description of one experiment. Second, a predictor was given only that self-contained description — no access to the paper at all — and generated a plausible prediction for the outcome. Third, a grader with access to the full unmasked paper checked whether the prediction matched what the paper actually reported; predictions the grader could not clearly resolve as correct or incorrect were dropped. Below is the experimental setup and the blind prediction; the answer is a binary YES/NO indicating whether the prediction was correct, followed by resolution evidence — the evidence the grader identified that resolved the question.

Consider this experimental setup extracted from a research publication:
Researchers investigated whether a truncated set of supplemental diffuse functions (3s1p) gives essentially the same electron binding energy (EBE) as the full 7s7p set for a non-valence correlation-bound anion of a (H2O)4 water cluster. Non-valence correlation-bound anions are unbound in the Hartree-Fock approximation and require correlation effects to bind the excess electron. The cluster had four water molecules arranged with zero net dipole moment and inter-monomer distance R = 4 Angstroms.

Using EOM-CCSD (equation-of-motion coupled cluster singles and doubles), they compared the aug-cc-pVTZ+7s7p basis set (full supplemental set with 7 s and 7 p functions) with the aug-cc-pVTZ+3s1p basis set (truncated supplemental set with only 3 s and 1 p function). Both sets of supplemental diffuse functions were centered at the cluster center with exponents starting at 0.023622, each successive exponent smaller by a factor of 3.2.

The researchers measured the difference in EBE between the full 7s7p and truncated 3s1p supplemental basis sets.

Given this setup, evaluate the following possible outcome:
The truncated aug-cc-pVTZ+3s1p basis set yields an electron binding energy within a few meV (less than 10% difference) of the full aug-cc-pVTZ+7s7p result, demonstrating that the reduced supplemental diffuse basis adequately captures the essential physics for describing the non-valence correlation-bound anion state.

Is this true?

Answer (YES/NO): YES